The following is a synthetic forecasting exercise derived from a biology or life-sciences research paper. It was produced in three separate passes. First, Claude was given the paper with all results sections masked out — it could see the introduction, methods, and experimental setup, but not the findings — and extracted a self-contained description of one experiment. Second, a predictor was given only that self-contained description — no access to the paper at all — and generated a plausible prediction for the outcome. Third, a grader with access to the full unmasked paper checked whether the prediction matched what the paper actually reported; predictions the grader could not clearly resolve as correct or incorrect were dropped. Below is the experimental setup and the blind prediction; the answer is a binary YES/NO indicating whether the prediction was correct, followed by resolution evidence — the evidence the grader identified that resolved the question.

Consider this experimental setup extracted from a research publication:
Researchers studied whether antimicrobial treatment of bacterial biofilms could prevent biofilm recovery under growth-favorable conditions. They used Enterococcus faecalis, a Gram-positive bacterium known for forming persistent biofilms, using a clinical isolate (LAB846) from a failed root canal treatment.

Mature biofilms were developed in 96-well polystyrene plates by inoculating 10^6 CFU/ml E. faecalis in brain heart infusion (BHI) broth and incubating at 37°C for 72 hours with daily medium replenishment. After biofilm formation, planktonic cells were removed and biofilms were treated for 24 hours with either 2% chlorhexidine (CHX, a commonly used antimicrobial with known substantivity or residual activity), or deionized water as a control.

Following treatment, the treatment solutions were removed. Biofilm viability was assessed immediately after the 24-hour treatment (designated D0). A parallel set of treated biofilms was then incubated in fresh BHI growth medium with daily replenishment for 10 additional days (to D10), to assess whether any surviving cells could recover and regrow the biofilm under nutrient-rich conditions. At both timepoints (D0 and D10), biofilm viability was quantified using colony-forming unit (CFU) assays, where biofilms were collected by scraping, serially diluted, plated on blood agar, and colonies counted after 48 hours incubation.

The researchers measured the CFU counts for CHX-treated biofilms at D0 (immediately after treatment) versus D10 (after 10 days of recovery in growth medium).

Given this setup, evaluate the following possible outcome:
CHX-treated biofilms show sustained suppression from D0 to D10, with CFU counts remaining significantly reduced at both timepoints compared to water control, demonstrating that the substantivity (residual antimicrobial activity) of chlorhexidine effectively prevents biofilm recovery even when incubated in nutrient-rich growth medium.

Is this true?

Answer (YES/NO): NO